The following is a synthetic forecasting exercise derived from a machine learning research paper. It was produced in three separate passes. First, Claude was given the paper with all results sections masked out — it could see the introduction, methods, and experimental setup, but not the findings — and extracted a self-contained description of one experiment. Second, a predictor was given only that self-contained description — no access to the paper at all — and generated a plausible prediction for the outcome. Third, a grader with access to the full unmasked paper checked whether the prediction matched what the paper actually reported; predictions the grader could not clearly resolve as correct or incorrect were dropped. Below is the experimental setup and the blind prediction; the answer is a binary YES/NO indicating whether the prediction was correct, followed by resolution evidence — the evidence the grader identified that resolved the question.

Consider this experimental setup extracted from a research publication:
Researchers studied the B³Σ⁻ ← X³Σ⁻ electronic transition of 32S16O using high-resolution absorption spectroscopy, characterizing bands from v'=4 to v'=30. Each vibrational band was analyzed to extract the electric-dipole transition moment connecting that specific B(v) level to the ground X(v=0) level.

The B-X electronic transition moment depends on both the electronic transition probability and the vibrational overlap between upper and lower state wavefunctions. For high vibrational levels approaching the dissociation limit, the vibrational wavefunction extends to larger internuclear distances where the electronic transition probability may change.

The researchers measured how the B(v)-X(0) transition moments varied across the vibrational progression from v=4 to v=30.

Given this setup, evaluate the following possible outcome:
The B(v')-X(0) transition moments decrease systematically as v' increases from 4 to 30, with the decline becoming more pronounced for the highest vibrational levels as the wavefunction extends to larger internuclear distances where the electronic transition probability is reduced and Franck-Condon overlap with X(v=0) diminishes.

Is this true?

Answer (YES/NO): NO